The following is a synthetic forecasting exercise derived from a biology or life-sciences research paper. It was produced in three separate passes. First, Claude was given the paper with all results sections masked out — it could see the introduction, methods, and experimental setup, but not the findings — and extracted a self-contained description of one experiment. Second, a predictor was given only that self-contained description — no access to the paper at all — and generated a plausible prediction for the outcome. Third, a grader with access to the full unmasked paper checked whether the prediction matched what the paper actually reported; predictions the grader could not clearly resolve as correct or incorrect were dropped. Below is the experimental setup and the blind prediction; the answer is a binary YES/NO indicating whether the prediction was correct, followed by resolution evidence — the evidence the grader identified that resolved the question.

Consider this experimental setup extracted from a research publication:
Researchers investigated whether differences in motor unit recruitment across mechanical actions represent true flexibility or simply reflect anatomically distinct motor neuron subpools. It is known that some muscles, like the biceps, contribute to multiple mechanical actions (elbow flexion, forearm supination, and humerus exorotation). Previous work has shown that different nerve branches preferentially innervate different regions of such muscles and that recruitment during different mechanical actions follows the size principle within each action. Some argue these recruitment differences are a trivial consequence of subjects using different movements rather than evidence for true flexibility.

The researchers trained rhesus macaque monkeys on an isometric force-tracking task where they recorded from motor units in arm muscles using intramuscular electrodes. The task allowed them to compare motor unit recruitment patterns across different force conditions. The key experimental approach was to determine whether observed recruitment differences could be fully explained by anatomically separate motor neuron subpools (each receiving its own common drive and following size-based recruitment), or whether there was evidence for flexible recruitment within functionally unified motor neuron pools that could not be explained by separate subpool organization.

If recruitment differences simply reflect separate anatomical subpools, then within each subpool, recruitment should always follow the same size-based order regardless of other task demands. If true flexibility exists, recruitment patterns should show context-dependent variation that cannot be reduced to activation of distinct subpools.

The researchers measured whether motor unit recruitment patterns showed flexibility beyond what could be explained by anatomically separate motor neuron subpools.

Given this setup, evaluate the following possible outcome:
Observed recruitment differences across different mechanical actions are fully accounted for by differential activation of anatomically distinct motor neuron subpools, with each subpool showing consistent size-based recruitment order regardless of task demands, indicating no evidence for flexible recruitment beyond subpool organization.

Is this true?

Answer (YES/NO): NO